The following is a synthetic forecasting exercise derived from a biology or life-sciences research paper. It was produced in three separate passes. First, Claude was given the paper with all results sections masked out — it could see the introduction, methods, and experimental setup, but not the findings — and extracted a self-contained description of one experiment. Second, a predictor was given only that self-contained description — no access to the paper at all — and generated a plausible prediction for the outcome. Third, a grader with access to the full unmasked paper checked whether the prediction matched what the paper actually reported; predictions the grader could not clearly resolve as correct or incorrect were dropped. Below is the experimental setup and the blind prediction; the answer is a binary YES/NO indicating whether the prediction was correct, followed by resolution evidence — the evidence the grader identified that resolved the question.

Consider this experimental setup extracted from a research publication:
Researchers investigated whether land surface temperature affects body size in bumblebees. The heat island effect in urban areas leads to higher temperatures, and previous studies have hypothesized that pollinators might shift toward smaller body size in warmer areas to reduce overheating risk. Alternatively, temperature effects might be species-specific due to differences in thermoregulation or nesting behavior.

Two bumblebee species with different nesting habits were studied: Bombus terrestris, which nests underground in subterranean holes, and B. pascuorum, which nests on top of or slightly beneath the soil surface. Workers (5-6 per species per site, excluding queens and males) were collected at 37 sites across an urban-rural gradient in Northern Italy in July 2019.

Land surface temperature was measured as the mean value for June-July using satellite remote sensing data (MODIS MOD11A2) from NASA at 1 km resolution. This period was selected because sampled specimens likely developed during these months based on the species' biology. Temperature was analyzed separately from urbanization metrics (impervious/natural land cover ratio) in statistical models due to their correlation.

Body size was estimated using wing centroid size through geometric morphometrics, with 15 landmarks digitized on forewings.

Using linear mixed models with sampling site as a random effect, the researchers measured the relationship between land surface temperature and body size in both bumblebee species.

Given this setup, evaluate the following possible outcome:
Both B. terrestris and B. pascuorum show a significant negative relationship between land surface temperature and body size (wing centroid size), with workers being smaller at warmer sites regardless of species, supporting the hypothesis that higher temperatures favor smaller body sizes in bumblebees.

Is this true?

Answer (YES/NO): NO